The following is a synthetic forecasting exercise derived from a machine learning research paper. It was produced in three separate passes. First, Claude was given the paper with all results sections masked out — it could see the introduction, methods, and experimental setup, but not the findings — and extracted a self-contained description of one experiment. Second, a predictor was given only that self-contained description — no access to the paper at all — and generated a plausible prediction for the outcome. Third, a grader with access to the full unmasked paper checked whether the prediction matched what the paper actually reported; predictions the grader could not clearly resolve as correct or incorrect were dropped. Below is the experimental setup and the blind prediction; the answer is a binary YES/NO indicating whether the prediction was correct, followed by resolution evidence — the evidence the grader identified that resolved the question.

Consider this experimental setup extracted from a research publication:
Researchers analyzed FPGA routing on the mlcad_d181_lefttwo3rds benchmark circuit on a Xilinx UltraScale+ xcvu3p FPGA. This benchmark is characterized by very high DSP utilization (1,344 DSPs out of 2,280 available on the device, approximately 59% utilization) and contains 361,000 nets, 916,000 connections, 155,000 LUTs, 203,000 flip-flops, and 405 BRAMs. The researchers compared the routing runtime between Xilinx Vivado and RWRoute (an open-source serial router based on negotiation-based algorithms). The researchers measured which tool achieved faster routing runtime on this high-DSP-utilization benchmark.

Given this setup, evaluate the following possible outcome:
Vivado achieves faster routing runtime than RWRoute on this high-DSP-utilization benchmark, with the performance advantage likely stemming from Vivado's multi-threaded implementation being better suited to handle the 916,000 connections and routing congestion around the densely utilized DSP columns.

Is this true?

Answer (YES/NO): YES